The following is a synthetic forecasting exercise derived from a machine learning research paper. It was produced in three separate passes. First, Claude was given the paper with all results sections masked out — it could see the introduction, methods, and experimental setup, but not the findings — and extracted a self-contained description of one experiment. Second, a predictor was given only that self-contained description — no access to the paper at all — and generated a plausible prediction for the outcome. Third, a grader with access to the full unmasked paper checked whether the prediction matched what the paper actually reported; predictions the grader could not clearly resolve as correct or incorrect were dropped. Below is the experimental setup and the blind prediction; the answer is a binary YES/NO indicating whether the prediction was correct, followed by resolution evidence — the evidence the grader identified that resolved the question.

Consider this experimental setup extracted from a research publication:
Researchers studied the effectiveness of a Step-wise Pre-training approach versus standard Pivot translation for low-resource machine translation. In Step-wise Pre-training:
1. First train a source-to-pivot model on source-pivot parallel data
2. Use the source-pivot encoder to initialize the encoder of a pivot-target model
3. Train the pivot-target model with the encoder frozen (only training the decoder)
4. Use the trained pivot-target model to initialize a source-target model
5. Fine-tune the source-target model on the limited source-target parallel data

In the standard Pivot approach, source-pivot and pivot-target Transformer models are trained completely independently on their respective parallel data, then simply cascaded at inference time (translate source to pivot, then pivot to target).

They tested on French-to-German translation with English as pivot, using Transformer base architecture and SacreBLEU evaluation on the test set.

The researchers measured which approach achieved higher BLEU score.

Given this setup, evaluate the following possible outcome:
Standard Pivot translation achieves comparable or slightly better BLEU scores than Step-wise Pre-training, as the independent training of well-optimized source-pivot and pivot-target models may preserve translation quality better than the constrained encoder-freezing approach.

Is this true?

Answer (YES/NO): YES